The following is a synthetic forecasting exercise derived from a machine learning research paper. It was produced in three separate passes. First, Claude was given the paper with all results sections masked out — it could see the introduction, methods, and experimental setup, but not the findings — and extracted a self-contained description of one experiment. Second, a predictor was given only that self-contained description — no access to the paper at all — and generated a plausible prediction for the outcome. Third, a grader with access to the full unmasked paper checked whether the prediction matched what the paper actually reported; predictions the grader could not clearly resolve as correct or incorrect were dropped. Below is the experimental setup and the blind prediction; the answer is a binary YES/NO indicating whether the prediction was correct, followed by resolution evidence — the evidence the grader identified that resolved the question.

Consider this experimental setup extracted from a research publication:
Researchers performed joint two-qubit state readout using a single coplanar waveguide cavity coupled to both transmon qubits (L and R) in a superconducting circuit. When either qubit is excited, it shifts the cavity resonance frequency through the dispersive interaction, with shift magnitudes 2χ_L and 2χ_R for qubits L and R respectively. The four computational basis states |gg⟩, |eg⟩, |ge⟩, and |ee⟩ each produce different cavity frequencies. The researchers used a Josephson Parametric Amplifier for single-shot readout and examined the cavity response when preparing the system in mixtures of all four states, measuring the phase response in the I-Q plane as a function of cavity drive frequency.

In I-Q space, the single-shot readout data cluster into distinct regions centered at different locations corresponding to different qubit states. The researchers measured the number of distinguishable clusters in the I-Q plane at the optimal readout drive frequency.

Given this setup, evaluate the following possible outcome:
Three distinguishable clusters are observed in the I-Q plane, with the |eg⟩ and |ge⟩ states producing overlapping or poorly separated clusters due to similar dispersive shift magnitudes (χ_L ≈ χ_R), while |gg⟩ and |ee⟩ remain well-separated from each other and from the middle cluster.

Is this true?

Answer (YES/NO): YES